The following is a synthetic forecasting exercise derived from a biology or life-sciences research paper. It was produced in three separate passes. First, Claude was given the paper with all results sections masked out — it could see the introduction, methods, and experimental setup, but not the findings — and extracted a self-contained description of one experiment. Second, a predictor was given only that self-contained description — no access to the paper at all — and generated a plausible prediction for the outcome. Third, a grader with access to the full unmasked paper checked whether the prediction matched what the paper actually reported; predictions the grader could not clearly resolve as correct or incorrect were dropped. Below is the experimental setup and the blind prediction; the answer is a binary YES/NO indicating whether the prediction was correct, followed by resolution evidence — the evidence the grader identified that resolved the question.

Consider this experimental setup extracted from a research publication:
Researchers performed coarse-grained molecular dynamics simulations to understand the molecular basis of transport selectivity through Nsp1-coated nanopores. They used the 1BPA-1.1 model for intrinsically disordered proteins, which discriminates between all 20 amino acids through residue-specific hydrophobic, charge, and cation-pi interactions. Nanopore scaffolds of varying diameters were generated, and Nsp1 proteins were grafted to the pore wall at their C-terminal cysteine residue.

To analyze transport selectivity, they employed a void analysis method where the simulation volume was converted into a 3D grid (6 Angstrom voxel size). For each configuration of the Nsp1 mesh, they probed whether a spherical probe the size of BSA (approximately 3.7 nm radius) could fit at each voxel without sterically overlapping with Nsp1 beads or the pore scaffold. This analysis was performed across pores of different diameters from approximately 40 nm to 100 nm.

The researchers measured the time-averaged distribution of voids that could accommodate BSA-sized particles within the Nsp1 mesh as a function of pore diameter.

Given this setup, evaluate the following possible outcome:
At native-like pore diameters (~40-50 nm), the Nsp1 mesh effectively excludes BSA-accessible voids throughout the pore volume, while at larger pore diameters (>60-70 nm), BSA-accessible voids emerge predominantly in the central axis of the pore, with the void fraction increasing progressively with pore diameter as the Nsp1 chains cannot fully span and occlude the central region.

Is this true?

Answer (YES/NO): NO